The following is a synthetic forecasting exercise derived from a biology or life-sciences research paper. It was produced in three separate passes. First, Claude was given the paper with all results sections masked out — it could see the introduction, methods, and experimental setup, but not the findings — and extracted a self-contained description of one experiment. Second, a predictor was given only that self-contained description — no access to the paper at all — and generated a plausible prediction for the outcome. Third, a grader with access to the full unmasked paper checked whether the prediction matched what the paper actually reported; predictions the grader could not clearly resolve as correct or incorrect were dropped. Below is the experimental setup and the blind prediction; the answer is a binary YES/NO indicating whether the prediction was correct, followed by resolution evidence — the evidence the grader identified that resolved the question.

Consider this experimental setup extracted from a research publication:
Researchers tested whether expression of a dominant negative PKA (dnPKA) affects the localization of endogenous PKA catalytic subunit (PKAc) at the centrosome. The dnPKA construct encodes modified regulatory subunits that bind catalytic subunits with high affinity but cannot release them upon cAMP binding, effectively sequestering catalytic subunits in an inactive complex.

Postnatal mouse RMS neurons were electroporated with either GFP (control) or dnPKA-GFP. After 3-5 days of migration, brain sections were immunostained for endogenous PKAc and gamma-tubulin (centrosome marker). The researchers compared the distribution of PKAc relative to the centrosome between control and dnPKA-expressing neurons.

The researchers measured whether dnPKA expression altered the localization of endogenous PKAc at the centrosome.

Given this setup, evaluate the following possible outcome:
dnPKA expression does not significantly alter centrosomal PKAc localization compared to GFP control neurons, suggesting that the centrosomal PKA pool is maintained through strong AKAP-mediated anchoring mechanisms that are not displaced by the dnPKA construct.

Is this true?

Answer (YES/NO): NO